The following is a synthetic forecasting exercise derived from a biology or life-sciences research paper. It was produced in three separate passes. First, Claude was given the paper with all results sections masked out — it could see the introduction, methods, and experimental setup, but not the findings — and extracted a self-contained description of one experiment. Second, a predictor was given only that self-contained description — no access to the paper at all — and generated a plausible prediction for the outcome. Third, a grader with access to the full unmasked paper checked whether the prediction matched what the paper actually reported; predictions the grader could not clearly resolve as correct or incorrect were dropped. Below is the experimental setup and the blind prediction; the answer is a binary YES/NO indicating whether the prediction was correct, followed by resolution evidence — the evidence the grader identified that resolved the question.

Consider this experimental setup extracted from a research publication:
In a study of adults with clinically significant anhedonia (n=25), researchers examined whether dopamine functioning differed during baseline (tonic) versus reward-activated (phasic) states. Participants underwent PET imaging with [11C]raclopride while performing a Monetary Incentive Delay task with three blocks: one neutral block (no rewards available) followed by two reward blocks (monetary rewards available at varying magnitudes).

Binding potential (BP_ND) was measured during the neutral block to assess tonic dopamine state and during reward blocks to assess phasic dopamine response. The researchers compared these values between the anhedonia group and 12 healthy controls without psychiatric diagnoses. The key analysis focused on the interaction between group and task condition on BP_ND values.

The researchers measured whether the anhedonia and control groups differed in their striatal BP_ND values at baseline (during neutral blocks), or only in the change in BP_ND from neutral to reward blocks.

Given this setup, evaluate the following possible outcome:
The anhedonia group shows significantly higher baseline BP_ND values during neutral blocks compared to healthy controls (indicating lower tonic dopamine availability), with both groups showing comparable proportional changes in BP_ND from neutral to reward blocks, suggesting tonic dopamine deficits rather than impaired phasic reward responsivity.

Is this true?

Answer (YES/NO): NO